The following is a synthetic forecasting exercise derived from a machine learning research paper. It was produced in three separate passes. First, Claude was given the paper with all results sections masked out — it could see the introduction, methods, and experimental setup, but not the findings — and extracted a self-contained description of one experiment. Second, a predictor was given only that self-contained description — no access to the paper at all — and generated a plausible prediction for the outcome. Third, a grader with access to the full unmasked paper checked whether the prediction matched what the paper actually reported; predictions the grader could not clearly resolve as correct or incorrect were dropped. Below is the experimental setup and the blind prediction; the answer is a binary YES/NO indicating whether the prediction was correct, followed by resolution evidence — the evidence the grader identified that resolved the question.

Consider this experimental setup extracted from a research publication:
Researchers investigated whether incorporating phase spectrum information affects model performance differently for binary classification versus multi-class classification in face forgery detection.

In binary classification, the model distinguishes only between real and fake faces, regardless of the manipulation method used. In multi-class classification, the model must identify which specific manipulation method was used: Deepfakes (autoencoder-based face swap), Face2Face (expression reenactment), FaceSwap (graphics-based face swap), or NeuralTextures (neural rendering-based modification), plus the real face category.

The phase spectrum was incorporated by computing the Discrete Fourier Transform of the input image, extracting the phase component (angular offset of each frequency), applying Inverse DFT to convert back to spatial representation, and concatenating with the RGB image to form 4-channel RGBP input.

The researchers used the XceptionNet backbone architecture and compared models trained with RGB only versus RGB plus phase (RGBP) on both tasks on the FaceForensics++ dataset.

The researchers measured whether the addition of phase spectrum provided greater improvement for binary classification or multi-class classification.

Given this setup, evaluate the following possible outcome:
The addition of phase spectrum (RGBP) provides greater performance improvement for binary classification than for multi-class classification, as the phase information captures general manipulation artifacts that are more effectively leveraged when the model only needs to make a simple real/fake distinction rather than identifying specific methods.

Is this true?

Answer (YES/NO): NO